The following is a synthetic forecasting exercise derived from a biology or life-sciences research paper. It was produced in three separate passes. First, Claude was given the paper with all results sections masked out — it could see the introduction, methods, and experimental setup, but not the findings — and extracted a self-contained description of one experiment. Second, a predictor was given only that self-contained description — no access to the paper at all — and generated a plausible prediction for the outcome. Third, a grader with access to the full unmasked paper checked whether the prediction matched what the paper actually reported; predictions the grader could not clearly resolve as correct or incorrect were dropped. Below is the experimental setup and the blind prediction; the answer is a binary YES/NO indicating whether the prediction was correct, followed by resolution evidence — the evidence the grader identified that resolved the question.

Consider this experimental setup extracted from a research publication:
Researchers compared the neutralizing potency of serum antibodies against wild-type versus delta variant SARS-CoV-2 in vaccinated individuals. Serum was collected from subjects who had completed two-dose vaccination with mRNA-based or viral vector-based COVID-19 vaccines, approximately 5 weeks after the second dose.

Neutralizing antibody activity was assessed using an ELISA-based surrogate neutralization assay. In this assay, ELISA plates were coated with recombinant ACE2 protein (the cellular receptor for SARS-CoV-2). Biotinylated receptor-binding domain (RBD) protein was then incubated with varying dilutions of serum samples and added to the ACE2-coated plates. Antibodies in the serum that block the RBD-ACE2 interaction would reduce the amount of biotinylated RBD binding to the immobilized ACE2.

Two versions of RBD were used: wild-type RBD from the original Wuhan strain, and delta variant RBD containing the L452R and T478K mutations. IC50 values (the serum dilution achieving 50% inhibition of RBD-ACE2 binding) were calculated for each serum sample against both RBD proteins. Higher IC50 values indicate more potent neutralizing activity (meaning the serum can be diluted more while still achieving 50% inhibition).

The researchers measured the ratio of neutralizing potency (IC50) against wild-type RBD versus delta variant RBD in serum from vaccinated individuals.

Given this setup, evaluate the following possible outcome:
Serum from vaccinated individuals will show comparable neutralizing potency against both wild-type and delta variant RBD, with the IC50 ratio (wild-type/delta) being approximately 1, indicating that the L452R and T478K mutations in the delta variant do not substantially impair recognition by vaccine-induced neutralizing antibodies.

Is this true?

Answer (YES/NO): NO